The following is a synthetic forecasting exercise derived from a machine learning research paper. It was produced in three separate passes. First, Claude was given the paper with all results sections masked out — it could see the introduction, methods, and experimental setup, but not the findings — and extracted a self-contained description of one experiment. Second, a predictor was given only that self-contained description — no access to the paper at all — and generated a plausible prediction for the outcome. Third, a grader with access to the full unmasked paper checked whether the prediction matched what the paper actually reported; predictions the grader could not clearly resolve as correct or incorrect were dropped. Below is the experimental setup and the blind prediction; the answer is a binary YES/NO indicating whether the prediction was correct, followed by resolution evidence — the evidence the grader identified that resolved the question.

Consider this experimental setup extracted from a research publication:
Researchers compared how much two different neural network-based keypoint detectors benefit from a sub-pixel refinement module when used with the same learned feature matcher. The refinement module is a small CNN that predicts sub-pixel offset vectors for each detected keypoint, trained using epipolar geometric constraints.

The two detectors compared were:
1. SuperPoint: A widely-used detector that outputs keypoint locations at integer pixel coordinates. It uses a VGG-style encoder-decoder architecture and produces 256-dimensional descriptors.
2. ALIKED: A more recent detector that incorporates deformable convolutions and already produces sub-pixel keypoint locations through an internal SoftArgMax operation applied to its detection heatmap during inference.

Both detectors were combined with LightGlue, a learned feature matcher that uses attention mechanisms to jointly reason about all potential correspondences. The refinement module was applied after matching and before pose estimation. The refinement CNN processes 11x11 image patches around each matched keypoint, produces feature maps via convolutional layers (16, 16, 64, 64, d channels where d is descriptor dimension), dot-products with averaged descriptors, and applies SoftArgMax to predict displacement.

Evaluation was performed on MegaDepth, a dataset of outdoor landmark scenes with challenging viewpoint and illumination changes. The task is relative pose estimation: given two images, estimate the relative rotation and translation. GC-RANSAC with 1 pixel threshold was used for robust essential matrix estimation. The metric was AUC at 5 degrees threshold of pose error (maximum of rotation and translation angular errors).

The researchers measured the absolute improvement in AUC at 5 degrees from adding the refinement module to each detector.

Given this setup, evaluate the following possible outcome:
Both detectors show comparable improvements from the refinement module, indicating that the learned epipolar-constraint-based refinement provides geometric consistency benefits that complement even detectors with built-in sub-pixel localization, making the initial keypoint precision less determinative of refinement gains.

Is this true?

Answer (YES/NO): NO